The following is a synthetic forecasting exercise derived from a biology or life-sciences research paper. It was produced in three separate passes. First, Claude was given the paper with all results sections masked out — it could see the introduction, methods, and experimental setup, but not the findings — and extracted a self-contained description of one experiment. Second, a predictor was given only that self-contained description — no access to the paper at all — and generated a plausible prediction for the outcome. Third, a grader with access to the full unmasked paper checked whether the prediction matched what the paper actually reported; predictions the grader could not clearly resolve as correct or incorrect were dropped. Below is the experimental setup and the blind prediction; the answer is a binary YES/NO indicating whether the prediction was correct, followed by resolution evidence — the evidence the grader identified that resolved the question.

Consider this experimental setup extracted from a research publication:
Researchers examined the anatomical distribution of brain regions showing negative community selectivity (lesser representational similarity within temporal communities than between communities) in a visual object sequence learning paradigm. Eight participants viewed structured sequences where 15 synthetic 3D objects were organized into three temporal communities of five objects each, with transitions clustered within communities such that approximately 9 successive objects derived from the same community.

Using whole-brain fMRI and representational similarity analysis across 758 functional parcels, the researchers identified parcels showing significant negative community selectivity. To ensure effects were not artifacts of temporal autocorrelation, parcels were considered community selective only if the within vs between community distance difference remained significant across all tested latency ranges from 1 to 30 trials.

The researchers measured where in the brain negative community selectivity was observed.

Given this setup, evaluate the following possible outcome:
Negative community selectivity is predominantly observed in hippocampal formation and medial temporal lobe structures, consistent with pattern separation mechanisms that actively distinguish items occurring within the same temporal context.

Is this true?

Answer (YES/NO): NO